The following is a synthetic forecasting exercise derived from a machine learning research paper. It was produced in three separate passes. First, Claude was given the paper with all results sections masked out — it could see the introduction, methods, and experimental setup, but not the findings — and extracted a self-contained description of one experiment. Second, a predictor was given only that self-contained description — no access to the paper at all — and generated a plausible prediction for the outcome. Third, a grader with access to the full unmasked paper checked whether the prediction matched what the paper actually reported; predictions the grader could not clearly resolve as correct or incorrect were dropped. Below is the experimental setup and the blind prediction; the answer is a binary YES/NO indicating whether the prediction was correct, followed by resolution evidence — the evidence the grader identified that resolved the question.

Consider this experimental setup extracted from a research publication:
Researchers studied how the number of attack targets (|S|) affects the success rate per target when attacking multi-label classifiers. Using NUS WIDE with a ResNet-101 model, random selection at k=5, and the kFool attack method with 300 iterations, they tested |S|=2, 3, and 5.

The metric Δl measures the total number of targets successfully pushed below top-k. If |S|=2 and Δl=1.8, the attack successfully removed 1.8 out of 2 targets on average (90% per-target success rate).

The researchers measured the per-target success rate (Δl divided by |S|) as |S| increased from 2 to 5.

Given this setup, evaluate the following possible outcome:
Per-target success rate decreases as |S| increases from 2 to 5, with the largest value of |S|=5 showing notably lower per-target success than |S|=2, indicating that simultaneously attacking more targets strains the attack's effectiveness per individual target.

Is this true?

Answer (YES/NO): YES